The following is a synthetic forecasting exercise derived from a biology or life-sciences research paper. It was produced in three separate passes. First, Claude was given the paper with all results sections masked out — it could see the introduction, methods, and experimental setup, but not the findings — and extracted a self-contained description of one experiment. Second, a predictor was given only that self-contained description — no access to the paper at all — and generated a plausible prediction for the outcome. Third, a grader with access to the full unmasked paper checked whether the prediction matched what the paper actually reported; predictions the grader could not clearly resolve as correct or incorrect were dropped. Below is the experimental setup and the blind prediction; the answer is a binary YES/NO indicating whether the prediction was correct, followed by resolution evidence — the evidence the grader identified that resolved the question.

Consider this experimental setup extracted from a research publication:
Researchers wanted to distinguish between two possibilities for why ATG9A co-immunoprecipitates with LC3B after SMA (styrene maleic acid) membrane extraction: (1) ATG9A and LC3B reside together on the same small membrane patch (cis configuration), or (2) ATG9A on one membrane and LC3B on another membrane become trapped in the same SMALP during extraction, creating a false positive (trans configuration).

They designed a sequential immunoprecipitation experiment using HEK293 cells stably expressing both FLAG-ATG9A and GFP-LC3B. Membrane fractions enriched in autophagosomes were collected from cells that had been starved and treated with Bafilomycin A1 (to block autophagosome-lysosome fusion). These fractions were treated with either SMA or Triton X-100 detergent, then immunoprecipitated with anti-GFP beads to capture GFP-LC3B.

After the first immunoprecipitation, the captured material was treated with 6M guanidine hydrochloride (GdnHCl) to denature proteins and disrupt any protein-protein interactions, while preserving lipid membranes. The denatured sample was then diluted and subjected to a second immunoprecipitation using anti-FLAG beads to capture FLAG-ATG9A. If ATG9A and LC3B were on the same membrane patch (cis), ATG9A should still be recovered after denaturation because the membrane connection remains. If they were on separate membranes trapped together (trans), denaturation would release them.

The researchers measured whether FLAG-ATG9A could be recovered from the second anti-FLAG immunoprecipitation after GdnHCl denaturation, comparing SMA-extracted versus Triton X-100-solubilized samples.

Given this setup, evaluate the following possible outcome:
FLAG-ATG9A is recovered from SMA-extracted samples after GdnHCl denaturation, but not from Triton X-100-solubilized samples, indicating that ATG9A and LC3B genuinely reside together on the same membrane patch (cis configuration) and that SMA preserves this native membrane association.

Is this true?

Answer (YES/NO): YES